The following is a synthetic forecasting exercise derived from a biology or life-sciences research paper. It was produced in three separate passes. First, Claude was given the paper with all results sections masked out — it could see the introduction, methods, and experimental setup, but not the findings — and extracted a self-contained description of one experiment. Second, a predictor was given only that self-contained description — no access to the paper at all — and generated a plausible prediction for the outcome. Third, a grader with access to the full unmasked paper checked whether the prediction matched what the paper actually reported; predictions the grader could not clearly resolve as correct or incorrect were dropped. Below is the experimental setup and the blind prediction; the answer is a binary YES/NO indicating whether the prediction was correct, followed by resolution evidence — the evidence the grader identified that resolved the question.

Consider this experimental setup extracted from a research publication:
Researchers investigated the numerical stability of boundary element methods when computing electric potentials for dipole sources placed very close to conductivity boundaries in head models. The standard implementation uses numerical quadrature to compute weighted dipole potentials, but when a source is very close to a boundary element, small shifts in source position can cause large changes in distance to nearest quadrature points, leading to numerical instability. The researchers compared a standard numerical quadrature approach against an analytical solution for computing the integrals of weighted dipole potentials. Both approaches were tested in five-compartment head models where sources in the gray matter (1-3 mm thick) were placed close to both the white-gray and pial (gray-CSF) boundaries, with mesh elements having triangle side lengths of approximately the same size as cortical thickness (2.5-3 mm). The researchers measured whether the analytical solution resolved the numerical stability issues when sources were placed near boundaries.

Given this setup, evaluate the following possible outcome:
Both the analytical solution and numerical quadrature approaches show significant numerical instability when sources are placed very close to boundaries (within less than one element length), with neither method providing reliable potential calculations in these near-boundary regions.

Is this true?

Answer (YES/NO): NO